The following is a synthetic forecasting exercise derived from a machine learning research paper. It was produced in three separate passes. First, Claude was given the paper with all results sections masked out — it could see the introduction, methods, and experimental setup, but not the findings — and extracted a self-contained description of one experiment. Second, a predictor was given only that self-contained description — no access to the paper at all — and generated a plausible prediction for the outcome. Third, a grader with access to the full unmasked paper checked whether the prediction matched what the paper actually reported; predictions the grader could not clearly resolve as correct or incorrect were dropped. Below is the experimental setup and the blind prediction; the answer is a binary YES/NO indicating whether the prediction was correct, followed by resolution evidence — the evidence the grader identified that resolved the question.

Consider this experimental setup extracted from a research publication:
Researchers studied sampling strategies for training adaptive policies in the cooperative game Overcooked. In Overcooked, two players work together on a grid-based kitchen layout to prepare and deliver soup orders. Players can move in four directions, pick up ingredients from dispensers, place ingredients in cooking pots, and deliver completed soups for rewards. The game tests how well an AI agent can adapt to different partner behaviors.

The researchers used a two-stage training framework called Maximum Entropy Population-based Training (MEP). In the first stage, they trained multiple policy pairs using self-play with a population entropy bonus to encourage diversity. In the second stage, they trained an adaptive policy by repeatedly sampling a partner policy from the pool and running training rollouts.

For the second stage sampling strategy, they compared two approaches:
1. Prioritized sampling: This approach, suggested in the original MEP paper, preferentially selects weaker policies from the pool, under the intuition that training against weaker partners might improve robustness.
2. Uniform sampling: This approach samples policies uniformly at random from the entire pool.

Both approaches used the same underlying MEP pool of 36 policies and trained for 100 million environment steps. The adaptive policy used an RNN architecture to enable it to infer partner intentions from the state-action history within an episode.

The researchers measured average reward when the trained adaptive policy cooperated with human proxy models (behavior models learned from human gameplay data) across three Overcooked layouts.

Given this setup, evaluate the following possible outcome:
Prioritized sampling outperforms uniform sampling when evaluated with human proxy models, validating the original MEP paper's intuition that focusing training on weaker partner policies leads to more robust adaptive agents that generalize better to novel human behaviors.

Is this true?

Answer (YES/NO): NO